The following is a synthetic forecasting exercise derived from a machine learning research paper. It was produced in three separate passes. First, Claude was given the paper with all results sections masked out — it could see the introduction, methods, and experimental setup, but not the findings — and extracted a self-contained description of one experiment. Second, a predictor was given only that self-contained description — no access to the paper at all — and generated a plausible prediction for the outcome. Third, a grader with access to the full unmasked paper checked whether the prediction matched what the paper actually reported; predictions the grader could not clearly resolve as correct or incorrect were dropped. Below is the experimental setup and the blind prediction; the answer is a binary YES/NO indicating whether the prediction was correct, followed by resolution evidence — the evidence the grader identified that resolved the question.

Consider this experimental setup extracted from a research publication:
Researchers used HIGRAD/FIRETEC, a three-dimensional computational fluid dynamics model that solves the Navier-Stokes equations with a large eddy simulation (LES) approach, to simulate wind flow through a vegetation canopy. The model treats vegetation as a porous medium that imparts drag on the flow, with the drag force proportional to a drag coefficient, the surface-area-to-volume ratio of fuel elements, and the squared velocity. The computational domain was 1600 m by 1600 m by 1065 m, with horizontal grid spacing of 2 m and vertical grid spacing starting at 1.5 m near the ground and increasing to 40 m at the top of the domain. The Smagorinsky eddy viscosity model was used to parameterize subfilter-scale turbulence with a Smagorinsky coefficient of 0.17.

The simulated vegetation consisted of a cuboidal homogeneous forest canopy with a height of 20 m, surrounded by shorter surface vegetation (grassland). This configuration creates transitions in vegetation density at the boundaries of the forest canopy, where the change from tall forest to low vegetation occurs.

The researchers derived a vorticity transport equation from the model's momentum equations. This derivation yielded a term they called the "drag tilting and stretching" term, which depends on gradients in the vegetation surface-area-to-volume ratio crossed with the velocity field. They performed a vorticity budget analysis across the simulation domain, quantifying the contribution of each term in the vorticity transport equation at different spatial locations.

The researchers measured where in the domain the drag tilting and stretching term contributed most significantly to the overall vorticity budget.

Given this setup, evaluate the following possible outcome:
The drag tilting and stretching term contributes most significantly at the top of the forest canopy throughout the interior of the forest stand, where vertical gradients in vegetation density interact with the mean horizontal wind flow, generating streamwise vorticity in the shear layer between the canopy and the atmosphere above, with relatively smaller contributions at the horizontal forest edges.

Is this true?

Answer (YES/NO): NO